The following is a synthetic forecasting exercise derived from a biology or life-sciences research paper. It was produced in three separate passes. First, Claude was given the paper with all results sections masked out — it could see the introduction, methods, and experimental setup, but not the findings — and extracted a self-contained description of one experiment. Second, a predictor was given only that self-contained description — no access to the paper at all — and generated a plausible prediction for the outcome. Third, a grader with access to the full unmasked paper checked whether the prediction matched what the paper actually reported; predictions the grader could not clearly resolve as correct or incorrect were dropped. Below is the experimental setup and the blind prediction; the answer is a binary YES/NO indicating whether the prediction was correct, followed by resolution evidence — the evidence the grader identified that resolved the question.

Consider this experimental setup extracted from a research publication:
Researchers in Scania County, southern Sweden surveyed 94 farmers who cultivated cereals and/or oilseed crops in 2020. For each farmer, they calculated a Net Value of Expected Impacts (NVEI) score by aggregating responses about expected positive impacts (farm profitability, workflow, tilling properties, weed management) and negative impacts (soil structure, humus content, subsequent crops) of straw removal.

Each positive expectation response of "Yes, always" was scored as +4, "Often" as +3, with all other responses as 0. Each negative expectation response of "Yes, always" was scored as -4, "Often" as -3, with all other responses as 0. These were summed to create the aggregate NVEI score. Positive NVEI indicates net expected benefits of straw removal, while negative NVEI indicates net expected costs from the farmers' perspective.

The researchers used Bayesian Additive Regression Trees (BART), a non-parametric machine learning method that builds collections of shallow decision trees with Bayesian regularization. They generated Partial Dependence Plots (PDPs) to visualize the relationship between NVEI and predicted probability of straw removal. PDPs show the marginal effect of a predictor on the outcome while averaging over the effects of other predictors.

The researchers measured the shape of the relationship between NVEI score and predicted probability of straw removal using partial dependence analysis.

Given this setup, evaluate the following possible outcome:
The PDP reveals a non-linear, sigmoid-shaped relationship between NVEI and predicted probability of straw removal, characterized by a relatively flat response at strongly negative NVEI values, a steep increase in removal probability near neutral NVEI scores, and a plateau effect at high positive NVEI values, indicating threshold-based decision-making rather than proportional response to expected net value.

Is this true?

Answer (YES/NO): NO